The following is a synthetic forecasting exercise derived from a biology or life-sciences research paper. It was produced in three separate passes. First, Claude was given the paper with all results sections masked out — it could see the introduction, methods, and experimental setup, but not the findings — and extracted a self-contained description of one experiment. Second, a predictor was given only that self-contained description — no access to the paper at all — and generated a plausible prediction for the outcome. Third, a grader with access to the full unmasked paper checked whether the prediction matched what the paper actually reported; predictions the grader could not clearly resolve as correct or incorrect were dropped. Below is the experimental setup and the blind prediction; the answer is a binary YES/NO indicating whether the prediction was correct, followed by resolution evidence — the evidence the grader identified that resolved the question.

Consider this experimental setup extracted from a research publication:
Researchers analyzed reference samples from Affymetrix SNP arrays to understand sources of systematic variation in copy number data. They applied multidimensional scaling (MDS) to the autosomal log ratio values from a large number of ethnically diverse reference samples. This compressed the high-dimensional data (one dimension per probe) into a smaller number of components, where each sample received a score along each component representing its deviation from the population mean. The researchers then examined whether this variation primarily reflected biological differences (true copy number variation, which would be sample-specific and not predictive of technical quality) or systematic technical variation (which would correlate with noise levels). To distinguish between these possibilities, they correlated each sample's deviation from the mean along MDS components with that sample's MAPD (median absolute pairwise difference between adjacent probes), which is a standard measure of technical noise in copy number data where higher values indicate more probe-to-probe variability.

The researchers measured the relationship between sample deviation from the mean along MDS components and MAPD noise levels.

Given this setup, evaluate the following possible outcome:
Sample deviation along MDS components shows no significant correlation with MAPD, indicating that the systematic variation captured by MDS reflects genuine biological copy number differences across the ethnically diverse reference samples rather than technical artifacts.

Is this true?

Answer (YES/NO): NO